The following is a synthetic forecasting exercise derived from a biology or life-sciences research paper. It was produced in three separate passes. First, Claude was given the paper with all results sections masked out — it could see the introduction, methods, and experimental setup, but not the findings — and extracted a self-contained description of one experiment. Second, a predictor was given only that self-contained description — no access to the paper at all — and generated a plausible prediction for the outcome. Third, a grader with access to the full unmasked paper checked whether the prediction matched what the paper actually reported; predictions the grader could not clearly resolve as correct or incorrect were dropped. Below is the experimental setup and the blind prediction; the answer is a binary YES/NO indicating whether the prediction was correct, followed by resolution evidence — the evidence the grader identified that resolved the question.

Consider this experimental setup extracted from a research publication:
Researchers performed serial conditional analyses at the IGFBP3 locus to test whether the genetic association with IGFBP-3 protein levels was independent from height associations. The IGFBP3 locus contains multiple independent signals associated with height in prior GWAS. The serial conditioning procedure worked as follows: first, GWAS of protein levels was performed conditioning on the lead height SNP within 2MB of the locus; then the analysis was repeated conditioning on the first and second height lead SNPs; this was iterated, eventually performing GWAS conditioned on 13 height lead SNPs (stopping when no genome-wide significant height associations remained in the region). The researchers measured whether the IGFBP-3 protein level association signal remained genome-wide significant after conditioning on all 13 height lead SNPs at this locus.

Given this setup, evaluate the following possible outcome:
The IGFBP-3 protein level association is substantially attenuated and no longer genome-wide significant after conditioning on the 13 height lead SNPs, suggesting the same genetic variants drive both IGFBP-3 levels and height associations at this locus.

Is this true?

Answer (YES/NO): NO